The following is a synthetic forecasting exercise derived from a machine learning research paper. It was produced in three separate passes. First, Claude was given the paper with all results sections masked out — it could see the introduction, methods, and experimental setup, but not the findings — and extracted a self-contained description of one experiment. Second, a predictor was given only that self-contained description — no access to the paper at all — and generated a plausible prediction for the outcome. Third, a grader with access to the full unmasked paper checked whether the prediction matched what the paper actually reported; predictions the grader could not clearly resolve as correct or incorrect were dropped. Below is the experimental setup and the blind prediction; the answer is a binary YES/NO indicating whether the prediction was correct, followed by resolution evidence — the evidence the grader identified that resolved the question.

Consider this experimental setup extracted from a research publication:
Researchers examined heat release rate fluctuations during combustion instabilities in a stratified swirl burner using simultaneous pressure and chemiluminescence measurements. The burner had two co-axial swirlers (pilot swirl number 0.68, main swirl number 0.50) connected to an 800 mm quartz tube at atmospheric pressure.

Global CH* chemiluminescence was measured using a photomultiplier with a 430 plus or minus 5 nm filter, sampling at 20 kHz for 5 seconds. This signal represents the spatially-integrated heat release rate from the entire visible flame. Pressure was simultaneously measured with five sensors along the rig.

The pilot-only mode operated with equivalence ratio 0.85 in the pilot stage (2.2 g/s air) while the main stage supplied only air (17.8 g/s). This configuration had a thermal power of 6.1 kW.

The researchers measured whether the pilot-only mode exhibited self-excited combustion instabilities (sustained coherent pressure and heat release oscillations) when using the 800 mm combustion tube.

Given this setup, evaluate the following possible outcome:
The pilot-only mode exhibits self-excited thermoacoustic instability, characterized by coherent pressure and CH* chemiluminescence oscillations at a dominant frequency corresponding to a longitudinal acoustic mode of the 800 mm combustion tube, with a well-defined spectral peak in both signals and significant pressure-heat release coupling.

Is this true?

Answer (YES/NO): YES